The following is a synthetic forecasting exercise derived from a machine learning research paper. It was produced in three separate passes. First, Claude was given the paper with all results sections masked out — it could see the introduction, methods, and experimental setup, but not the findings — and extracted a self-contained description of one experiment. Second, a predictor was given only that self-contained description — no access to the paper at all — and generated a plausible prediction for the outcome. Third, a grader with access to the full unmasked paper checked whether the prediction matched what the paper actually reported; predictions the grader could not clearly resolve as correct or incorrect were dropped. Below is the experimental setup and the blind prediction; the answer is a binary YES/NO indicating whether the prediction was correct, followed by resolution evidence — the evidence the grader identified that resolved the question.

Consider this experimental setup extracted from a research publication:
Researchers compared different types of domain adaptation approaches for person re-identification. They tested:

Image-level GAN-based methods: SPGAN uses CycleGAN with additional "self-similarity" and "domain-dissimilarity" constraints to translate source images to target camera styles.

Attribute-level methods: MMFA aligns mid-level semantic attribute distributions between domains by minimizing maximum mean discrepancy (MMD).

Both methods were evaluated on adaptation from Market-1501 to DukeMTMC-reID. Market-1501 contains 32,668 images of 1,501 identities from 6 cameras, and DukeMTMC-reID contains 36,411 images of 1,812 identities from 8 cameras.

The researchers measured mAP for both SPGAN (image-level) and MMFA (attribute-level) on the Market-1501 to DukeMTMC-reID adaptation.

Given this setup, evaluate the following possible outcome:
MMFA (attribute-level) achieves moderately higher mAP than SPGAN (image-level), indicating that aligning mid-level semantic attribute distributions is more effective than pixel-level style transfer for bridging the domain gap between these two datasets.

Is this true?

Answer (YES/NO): YES